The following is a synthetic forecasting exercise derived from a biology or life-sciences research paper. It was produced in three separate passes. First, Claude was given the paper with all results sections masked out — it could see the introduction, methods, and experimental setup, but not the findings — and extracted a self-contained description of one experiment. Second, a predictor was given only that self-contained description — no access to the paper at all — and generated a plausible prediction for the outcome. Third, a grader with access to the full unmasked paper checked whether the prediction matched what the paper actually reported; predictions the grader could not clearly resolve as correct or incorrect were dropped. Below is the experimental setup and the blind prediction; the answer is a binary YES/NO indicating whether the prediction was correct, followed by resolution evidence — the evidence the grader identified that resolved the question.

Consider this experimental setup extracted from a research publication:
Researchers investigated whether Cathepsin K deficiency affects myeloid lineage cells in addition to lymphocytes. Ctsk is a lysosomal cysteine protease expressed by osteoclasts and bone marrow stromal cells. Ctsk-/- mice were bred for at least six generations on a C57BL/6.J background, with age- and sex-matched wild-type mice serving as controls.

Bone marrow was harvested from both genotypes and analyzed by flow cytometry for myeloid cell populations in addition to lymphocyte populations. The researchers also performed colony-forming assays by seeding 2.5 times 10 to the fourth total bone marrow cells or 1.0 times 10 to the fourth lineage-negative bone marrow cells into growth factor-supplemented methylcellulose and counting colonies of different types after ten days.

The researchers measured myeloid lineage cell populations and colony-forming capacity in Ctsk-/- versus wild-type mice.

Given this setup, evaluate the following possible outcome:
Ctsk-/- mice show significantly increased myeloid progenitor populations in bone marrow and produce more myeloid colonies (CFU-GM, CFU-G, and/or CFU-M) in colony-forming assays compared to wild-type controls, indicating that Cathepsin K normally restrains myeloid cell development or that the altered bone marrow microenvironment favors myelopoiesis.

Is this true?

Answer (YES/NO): NO